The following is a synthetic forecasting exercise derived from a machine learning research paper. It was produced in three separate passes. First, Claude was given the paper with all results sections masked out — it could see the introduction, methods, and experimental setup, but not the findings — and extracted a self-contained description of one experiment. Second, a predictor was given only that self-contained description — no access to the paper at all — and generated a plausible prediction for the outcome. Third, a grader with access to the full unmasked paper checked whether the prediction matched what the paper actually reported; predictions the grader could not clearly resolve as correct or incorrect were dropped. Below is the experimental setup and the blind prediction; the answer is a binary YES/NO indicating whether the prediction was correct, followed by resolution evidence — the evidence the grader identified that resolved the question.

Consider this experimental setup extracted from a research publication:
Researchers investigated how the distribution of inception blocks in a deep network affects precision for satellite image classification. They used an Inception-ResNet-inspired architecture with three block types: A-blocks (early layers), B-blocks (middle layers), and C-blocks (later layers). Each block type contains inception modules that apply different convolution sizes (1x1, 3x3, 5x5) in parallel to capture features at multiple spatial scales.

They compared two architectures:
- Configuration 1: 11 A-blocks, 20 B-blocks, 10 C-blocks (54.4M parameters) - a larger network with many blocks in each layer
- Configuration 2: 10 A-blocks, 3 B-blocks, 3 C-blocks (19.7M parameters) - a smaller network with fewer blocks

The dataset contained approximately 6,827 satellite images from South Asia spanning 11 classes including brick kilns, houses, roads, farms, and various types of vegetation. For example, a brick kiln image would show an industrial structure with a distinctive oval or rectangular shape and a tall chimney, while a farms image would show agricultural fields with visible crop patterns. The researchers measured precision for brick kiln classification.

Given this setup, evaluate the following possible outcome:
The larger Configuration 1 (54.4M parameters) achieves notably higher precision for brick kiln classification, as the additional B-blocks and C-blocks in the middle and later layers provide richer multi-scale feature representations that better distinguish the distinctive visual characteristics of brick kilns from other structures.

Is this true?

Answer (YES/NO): NO